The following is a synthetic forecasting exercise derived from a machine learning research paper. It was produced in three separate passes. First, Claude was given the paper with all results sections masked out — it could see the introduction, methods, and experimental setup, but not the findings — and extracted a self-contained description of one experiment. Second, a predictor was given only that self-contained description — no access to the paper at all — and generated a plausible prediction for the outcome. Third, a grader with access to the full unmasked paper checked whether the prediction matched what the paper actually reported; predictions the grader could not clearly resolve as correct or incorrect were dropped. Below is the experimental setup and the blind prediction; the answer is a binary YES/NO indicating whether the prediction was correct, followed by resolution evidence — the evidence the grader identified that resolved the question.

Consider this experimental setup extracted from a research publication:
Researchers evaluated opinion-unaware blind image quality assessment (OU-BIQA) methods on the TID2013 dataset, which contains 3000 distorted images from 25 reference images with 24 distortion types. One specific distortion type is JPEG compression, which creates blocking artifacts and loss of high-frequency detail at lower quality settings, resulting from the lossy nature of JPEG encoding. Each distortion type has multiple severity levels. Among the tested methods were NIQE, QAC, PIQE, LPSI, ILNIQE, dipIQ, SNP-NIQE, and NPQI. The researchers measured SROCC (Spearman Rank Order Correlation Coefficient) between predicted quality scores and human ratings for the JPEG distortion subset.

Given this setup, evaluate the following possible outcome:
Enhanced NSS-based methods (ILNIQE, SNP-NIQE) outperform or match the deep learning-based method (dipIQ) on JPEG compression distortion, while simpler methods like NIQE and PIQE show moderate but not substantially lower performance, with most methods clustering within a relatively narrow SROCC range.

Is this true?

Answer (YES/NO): NO